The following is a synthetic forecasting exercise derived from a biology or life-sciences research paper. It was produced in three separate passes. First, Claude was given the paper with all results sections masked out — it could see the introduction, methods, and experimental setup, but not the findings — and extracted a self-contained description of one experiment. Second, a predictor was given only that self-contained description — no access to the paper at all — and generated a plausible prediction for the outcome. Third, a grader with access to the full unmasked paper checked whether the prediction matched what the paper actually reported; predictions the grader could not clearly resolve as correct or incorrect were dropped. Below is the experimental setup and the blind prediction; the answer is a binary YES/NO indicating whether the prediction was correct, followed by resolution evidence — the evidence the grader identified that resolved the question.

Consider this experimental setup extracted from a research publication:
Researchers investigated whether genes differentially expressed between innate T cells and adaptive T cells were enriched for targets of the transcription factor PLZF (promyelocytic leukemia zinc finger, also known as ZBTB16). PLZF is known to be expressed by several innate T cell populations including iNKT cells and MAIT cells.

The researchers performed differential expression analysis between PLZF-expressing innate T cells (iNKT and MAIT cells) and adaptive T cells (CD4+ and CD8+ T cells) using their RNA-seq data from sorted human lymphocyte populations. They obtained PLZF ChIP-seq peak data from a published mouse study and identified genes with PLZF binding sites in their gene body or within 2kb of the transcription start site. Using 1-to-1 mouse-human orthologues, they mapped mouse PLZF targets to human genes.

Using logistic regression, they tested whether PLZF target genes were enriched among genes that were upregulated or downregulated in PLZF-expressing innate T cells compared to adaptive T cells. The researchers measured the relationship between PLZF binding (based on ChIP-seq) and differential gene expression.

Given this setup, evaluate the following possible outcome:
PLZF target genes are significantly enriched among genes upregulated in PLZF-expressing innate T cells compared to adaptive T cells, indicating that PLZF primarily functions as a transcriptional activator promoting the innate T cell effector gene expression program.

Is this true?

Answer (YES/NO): NO